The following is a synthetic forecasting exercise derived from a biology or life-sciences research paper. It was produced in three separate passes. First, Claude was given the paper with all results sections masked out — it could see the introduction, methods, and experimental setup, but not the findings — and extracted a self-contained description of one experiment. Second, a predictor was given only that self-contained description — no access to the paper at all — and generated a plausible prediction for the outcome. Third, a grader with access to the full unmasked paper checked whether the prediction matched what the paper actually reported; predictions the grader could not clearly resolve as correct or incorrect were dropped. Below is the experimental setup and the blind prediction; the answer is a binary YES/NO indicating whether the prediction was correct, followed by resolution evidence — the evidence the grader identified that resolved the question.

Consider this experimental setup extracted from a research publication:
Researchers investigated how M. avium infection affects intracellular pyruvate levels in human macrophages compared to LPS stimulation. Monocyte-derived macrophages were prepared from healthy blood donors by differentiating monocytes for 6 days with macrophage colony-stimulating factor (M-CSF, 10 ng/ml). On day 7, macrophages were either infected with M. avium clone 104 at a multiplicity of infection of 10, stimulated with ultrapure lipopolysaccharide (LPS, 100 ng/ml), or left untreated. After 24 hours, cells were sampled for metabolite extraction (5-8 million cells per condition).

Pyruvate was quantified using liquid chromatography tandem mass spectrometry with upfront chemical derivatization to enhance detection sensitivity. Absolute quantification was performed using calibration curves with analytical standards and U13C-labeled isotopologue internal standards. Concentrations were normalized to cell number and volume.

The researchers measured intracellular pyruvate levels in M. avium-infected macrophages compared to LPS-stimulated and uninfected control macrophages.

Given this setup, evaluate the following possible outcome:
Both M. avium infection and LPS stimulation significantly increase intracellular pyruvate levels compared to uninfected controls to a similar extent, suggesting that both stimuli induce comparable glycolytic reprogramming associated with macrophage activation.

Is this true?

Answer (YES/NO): NO